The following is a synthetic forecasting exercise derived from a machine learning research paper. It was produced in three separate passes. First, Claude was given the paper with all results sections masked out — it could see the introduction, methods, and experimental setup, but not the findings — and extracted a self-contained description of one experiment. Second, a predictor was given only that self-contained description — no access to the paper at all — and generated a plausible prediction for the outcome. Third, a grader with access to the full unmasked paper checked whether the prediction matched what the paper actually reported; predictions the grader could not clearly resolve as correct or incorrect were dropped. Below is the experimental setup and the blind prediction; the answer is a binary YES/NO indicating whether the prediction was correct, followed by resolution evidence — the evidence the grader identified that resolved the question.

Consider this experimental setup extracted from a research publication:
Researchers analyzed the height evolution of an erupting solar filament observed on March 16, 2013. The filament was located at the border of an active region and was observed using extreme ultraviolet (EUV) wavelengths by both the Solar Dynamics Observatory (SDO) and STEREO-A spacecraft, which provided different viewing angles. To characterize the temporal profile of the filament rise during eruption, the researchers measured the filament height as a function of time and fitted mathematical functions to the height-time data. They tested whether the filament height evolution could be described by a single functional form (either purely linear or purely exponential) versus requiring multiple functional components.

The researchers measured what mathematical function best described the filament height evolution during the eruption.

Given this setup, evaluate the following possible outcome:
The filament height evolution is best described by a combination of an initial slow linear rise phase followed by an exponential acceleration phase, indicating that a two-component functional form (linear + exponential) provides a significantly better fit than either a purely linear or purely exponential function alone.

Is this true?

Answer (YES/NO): YES